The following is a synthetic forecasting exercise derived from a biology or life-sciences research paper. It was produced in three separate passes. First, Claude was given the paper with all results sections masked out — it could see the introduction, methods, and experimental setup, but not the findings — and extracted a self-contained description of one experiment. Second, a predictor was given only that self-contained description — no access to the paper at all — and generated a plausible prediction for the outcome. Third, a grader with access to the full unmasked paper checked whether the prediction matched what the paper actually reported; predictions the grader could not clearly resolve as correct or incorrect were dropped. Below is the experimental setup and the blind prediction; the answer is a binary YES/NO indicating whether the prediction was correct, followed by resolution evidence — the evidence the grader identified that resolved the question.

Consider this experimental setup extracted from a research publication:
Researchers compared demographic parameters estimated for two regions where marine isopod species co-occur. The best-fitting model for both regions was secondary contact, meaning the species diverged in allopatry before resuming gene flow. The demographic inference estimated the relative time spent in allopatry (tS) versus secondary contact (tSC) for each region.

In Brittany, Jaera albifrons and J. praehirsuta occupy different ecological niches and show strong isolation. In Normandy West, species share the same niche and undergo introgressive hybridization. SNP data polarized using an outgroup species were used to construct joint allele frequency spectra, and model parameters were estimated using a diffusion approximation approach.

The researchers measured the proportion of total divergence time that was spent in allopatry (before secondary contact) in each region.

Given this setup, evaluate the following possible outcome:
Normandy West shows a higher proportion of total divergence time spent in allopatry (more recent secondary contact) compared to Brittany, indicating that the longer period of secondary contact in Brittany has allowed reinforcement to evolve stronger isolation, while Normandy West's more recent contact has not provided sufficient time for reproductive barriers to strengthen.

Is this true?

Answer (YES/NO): NO